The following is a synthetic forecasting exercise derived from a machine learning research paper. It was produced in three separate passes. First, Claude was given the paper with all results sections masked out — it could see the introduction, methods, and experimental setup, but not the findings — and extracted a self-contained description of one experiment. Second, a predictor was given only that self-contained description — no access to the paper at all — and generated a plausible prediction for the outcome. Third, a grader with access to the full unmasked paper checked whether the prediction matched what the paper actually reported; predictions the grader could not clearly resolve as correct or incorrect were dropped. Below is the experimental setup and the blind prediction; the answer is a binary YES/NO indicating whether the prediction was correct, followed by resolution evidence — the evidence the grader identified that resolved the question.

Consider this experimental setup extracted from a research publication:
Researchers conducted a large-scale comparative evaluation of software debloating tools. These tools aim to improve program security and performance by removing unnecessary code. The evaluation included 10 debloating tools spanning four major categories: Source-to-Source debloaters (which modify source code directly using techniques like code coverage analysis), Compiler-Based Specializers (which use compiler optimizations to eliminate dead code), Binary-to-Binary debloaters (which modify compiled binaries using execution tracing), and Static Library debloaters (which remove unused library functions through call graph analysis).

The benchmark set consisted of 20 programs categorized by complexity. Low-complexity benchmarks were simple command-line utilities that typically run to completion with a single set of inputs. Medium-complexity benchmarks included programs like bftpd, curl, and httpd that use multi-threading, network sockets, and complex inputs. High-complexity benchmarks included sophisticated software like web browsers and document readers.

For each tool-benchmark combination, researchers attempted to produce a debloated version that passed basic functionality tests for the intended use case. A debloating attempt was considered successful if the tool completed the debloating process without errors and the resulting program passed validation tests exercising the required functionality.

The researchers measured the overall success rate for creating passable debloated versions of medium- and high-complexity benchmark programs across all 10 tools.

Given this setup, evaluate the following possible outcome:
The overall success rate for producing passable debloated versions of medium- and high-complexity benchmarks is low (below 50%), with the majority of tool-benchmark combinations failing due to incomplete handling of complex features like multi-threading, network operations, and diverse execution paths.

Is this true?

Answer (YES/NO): YES